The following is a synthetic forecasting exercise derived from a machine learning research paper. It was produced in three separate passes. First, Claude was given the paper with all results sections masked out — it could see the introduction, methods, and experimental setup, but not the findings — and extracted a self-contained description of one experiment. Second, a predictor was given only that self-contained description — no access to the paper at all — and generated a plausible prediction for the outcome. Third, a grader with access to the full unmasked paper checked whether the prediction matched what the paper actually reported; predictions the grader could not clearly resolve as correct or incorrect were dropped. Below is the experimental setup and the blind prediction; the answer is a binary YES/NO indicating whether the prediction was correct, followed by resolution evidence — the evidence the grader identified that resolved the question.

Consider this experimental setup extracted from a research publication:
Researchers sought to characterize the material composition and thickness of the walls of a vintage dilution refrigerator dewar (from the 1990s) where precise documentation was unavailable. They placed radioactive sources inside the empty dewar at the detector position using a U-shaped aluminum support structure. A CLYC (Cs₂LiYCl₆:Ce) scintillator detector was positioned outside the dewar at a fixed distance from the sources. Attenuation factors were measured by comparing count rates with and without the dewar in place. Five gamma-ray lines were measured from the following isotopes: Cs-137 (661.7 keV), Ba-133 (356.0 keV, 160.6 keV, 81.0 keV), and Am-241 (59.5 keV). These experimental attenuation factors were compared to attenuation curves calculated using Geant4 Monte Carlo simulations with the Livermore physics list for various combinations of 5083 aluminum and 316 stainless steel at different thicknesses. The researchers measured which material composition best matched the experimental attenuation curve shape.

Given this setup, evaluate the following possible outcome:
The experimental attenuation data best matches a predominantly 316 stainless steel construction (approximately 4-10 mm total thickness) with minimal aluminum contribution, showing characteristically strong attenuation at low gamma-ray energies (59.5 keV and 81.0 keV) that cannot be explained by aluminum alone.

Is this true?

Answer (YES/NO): NO